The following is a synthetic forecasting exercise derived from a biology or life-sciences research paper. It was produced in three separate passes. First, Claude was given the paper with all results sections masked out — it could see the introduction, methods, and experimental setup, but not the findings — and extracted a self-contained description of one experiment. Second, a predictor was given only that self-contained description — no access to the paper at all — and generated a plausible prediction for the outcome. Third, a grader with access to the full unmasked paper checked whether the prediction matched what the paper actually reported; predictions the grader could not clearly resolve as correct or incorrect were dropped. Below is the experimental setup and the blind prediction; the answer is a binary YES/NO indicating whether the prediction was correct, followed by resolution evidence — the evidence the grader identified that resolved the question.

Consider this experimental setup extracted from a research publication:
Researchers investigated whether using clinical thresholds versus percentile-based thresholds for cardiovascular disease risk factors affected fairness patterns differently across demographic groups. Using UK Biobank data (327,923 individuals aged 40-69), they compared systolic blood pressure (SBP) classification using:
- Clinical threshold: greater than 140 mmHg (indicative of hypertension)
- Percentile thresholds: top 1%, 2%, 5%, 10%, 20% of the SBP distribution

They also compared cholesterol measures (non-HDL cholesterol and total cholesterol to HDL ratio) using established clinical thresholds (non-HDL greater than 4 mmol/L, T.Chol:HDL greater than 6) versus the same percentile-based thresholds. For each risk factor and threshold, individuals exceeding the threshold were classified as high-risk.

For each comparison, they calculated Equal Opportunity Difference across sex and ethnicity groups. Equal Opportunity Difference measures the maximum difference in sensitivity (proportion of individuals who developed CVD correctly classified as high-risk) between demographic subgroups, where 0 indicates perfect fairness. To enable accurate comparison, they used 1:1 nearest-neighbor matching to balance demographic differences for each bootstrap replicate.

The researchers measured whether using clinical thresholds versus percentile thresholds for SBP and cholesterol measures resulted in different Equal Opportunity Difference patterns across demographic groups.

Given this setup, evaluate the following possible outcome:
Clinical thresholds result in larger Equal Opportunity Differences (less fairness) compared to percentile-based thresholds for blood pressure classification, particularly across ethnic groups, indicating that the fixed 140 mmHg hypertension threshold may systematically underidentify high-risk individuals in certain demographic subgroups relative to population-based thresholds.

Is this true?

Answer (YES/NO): NO